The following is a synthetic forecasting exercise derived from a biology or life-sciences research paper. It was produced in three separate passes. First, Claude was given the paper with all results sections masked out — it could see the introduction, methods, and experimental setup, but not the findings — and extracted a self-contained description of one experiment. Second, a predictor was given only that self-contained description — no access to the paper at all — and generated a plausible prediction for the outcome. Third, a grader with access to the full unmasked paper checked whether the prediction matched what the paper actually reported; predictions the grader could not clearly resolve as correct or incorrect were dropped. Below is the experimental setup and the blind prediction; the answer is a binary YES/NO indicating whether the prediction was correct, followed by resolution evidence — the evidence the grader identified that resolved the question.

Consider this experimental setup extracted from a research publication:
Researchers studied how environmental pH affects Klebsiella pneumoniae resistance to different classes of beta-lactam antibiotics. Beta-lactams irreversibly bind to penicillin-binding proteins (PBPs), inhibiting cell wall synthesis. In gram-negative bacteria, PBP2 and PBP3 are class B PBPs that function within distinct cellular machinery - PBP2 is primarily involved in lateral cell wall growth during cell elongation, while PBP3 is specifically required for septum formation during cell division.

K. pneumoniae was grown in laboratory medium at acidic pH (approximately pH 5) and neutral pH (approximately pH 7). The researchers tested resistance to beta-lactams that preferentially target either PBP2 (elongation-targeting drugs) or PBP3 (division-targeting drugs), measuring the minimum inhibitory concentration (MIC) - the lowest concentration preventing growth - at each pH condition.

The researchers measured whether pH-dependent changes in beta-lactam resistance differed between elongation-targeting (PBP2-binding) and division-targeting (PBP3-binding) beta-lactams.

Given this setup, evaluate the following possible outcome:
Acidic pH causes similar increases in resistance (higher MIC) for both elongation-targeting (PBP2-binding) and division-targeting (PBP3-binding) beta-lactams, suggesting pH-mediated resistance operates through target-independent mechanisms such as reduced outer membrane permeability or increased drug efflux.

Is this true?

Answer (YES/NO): NO